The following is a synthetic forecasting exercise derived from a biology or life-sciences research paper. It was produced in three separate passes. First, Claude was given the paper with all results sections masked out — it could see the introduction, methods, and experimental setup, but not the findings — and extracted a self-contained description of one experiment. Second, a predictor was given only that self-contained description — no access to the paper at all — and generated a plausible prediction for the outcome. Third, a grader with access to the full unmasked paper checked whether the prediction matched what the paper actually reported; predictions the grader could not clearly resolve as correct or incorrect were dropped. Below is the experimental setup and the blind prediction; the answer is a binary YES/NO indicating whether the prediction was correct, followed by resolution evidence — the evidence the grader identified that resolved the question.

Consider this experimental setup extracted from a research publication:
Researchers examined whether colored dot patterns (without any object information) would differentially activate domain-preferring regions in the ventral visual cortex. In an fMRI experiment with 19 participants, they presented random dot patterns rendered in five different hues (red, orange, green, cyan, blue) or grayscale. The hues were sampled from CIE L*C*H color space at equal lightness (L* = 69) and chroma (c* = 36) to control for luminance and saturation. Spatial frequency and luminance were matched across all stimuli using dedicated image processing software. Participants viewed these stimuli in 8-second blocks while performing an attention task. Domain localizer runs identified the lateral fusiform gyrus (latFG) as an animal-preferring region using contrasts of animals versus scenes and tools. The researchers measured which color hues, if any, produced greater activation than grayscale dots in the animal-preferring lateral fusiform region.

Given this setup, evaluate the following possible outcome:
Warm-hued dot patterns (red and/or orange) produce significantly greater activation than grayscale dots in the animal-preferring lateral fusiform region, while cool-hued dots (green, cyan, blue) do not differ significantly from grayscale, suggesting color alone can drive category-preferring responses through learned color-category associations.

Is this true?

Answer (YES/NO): NO